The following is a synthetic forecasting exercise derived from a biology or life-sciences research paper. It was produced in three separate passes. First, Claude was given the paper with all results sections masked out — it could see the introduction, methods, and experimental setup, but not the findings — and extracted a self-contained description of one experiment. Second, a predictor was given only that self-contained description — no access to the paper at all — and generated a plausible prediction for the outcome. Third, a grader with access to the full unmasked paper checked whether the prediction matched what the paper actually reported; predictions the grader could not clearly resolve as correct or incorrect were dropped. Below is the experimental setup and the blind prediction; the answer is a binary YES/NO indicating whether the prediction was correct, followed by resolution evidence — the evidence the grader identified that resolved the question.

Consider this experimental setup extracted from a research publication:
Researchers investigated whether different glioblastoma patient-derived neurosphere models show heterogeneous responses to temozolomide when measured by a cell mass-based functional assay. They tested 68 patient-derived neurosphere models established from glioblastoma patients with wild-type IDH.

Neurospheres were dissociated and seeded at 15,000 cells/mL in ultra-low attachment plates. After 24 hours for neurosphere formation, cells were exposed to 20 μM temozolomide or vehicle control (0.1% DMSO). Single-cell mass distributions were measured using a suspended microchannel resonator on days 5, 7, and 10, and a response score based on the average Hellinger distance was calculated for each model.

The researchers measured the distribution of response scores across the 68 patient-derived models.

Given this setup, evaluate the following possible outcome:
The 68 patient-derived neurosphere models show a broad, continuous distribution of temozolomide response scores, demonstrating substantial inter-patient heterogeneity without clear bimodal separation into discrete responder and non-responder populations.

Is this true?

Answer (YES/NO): YES